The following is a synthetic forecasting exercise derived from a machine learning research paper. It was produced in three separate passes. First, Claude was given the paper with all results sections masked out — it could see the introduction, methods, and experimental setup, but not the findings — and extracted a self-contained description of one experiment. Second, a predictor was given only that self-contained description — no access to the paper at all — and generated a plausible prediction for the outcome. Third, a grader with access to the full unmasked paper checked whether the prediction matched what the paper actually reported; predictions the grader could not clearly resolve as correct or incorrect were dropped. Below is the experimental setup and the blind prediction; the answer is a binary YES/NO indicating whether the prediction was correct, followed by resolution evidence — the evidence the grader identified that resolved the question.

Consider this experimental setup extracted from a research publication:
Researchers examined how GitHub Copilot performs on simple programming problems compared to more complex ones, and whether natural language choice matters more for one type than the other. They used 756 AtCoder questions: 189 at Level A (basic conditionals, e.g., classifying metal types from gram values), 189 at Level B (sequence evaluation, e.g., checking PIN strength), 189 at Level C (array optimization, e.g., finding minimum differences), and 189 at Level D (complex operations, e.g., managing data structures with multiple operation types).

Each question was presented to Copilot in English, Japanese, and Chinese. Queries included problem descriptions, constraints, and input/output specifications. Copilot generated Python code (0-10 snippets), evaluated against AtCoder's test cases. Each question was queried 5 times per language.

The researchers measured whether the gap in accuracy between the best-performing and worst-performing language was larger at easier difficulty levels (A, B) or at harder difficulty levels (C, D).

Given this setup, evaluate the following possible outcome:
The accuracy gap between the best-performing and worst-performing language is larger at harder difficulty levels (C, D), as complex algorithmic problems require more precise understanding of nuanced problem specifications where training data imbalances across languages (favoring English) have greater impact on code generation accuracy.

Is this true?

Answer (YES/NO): NO